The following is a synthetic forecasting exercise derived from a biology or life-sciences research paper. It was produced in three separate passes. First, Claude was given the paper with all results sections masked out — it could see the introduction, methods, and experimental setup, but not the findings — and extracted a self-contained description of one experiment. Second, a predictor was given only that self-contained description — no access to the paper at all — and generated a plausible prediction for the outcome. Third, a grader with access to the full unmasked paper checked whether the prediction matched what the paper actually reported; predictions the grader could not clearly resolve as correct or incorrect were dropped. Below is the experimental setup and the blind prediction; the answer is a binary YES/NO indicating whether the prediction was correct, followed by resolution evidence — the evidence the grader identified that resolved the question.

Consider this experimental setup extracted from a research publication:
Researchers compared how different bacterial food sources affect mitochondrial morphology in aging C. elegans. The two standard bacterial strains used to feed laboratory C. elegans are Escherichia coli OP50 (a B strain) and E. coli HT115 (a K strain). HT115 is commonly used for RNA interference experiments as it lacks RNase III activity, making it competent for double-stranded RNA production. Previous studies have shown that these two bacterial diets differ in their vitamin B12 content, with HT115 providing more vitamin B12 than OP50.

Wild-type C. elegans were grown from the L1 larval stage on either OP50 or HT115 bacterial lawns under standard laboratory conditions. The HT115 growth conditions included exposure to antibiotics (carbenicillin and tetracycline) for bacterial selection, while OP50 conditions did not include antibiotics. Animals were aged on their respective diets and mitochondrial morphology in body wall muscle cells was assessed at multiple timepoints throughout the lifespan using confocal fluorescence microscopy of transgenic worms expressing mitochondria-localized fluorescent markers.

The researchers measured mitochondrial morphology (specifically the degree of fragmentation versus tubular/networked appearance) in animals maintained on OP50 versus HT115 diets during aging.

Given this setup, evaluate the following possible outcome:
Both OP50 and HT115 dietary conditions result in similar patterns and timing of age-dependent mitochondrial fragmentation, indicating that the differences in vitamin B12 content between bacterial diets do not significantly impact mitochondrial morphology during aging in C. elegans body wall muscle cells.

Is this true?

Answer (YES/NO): NO